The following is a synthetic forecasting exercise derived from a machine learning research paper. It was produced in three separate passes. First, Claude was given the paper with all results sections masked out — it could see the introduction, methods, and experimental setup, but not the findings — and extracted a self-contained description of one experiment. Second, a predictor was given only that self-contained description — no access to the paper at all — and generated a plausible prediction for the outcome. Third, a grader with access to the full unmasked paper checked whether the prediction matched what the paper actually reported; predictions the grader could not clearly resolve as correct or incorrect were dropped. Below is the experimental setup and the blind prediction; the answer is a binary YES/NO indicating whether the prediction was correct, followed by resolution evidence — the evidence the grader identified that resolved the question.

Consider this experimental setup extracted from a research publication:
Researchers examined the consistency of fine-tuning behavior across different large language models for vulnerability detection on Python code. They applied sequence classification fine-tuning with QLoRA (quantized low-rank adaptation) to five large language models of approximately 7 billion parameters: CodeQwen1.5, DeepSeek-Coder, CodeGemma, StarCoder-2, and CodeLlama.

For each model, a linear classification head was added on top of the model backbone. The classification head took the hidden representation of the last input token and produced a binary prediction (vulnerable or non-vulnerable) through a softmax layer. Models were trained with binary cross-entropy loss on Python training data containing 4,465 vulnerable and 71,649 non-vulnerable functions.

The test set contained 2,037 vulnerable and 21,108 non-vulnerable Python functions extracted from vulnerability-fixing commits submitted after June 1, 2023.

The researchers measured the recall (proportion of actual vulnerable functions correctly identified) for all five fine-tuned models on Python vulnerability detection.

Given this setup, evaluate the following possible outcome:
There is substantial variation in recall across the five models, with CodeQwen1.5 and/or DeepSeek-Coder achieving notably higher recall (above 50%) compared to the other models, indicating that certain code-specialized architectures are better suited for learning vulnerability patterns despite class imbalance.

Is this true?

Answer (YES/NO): NO